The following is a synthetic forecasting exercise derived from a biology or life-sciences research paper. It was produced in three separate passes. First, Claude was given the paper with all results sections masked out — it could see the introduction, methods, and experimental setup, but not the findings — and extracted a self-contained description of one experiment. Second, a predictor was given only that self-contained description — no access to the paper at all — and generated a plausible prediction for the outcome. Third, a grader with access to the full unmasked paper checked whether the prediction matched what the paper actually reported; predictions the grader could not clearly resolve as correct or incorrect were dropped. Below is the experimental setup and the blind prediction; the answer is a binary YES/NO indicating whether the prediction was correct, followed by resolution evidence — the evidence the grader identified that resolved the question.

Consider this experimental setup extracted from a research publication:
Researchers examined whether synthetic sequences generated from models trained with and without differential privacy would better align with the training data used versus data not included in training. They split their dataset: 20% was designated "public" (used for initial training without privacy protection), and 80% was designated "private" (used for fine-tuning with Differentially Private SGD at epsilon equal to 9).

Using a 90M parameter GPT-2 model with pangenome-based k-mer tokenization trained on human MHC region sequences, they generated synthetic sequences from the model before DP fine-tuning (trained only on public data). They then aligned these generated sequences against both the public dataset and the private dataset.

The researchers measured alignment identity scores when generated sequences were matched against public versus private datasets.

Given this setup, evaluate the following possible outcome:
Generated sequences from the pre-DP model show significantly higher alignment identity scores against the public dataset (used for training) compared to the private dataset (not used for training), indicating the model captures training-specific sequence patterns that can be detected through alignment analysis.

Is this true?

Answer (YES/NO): YES